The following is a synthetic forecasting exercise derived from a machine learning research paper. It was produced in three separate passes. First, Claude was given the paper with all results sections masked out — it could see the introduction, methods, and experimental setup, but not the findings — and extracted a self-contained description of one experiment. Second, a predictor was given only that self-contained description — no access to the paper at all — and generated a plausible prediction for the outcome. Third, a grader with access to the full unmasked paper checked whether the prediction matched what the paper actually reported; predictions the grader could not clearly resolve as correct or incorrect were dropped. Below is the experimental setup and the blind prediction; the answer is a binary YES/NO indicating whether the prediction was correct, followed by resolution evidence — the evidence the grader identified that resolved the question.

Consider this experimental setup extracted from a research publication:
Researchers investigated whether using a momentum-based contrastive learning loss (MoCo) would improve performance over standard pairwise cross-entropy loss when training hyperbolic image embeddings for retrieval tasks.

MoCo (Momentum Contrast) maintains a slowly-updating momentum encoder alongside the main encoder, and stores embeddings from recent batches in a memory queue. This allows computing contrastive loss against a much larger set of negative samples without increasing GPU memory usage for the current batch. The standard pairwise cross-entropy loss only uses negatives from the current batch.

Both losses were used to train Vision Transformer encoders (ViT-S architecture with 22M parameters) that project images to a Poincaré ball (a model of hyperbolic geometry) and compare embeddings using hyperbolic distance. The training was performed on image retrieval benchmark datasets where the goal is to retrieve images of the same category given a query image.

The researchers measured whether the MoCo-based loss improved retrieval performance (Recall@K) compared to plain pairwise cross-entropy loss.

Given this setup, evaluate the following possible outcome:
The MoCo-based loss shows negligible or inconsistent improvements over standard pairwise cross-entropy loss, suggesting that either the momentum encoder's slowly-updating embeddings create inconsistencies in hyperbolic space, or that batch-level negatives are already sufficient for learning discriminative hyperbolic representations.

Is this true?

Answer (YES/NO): YES